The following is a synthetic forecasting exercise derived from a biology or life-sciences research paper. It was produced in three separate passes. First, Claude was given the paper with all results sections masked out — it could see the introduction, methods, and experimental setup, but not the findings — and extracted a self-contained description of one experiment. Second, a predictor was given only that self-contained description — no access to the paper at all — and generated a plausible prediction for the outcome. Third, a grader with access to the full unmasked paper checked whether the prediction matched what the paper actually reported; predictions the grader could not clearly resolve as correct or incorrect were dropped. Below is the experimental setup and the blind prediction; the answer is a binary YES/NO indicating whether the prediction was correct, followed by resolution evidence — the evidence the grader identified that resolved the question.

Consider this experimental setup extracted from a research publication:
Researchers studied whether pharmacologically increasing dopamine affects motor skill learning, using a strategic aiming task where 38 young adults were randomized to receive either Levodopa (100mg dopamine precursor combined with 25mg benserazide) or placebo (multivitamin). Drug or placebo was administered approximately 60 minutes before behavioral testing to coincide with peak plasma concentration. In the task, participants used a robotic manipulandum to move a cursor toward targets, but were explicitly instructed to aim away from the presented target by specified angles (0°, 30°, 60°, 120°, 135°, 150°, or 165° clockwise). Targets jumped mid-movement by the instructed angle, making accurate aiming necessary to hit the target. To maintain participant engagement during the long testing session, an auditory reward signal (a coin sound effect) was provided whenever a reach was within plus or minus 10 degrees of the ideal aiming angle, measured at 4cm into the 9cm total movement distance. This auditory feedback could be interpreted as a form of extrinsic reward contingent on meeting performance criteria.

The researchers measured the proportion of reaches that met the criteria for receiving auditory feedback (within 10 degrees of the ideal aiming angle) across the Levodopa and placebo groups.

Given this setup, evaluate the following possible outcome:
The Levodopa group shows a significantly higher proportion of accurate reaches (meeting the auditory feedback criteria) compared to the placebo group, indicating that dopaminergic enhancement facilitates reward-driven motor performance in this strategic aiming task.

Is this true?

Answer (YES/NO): NO